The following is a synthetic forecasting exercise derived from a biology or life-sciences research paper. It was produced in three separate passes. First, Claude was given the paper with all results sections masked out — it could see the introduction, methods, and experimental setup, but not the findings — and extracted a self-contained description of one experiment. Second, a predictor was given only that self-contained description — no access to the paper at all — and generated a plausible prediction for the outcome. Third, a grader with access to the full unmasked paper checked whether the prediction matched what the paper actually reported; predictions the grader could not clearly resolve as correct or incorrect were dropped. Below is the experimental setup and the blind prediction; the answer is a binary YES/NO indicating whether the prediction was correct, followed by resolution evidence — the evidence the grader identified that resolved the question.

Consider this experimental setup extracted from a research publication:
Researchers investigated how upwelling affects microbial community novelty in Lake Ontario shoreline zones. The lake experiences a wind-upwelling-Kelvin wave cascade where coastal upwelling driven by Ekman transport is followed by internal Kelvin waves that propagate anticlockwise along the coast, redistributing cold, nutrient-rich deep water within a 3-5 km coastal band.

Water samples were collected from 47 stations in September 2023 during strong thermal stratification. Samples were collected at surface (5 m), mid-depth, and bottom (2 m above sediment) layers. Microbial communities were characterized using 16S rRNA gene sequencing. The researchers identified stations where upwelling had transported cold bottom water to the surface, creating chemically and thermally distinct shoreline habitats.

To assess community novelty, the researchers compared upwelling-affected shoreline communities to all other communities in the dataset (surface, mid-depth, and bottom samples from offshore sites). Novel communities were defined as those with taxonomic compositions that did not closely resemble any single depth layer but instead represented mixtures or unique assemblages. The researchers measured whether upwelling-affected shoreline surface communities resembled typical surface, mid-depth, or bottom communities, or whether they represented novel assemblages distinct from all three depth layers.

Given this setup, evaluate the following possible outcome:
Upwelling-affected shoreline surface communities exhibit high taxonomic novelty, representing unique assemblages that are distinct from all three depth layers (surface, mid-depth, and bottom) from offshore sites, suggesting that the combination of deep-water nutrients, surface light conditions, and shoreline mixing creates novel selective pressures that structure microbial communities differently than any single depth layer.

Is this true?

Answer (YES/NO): YES